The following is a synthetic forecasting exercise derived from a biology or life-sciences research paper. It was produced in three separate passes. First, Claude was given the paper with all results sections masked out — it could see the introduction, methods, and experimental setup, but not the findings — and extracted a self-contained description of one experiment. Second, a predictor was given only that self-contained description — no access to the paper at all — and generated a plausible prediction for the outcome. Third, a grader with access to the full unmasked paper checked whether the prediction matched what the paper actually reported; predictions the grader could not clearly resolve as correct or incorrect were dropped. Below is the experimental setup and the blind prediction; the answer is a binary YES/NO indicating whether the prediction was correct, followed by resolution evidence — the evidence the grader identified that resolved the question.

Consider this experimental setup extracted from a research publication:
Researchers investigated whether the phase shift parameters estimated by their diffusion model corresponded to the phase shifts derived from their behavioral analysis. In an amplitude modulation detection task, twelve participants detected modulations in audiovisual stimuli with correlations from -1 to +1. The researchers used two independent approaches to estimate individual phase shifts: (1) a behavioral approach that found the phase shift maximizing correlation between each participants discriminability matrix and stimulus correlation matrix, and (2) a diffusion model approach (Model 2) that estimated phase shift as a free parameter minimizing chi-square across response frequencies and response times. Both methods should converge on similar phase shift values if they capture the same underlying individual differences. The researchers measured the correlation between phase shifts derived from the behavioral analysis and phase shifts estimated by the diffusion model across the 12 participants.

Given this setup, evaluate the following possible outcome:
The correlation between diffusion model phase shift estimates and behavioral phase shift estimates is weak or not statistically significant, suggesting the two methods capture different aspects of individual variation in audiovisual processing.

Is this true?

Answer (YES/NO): NO